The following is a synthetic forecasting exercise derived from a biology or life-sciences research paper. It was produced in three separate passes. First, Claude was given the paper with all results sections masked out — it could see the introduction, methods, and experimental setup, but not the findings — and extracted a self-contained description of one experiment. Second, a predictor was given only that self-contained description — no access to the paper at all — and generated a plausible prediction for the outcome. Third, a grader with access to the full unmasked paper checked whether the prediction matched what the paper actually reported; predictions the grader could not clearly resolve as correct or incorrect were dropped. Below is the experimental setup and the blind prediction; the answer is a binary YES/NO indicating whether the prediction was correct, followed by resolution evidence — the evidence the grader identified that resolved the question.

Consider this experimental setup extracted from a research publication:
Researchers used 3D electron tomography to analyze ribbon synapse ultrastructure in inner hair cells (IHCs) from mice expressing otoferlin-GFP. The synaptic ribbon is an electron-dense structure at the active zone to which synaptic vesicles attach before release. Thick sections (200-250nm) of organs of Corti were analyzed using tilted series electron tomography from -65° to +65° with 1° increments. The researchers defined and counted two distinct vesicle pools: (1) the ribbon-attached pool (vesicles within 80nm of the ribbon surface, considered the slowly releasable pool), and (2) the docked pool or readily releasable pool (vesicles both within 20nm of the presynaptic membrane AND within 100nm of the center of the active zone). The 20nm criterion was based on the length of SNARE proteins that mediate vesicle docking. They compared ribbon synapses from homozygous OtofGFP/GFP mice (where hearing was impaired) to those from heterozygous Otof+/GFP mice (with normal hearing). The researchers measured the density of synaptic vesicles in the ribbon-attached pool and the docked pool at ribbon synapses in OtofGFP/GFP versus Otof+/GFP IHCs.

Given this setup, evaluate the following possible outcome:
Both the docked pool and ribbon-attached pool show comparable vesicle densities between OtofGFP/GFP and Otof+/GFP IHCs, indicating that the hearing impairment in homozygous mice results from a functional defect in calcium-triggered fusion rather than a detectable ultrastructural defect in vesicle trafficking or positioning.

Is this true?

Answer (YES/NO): NO